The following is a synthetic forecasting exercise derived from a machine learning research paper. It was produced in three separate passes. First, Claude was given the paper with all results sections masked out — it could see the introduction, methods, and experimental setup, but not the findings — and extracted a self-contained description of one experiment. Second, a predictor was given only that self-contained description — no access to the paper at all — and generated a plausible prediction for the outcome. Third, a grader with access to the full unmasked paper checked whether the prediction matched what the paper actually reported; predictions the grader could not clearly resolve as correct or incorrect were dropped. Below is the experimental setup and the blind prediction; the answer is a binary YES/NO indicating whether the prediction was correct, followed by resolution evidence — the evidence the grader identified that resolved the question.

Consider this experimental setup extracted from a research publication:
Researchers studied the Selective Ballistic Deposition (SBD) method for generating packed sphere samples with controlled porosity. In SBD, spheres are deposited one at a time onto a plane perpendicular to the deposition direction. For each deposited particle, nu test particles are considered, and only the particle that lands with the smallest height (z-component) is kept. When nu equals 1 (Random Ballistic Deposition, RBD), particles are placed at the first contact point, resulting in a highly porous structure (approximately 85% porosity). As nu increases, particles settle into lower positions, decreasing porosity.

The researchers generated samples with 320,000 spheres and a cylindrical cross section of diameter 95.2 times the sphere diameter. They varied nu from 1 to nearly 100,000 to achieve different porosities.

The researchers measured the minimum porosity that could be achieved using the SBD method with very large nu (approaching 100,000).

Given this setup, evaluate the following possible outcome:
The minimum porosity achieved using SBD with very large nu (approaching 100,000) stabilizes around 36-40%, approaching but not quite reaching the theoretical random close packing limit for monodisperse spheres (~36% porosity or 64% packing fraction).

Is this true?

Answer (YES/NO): NO